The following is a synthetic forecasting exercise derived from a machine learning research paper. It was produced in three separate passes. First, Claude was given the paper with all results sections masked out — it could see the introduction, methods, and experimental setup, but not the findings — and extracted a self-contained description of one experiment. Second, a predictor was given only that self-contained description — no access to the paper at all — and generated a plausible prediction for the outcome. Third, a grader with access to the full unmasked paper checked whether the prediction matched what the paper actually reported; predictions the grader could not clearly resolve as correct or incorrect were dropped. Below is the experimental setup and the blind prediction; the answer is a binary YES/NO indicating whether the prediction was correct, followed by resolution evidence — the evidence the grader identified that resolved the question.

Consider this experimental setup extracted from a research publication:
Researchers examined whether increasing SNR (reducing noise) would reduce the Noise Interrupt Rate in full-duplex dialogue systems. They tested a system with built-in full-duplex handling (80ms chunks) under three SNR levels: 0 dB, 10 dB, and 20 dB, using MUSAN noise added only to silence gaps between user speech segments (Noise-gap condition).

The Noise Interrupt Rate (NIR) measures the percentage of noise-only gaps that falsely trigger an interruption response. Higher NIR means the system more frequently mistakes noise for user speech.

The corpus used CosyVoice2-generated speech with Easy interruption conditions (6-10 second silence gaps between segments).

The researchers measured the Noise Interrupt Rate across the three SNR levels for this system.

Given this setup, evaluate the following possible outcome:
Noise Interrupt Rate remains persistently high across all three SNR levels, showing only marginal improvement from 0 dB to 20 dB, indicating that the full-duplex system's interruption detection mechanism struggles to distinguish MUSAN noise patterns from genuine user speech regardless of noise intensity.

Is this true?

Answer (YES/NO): YES